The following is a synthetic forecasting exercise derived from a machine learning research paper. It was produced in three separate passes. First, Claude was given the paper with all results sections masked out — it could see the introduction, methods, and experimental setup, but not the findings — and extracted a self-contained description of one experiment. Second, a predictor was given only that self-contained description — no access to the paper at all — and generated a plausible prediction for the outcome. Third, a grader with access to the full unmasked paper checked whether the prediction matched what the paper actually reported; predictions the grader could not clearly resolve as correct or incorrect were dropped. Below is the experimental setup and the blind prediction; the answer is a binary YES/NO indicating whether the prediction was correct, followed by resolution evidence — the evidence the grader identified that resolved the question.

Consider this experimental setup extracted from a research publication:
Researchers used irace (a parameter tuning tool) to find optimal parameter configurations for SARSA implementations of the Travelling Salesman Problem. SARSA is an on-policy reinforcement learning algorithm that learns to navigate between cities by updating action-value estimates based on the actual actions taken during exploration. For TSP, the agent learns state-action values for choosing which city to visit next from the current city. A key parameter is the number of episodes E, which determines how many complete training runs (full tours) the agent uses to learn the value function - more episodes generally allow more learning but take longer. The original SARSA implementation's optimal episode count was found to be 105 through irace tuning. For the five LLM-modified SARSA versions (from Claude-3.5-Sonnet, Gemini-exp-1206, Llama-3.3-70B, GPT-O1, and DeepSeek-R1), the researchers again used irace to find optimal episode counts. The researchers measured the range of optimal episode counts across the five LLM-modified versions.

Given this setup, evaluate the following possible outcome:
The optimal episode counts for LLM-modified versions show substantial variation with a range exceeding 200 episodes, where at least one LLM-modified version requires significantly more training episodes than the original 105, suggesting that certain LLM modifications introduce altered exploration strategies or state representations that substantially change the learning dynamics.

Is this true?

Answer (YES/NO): YES